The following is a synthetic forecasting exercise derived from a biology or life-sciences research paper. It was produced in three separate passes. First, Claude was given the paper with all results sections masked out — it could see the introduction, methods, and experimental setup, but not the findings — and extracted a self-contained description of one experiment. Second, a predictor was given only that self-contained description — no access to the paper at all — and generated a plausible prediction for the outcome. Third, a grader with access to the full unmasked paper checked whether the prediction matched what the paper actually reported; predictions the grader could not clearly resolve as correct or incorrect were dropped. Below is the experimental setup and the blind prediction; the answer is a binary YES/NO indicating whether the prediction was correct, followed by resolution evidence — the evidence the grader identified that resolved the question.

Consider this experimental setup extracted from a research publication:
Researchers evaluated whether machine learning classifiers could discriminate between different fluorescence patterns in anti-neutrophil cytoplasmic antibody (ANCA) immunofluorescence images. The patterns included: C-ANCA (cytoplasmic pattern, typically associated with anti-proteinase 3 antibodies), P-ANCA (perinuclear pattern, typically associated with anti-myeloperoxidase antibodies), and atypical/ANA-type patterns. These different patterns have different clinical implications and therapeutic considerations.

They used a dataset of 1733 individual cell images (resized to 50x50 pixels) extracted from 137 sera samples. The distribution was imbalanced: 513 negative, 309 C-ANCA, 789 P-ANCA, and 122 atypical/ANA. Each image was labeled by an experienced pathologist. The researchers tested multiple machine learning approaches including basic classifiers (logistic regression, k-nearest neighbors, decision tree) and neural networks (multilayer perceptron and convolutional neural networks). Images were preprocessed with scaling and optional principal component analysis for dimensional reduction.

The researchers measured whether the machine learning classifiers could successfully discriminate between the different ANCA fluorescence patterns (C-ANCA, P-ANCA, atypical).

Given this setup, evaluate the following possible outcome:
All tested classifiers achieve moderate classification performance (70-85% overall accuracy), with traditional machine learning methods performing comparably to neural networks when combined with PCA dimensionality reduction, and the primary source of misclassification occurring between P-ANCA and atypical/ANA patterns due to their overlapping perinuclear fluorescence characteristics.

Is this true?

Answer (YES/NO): NO